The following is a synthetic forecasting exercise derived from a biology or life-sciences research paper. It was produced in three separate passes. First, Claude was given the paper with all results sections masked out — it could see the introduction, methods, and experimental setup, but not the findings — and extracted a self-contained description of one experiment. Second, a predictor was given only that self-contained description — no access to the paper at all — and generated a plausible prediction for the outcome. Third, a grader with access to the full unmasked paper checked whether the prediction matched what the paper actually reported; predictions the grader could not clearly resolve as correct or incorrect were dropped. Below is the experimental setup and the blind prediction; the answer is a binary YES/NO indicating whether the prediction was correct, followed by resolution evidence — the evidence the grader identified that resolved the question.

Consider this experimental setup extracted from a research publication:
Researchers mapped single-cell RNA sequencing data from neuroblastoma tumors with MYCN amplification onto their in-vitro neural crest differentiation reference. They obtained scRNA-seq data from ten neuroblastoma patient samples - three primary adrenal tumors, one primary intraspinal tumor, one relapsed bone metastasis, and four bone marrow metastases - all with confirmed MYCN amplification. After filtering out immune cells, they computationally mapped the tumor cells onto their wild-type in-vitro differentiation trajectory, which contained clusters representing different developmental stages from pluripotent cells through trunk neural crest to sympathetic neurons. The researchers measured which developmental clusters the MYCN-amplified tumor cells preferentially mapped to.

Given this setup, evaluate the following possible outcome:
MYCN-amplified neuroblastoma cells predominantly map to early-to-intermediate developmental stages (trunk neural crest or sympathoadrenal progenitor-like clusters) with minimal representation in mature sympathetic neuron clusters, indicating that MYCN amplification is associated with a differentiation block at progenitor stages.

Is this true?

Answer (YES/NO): NO